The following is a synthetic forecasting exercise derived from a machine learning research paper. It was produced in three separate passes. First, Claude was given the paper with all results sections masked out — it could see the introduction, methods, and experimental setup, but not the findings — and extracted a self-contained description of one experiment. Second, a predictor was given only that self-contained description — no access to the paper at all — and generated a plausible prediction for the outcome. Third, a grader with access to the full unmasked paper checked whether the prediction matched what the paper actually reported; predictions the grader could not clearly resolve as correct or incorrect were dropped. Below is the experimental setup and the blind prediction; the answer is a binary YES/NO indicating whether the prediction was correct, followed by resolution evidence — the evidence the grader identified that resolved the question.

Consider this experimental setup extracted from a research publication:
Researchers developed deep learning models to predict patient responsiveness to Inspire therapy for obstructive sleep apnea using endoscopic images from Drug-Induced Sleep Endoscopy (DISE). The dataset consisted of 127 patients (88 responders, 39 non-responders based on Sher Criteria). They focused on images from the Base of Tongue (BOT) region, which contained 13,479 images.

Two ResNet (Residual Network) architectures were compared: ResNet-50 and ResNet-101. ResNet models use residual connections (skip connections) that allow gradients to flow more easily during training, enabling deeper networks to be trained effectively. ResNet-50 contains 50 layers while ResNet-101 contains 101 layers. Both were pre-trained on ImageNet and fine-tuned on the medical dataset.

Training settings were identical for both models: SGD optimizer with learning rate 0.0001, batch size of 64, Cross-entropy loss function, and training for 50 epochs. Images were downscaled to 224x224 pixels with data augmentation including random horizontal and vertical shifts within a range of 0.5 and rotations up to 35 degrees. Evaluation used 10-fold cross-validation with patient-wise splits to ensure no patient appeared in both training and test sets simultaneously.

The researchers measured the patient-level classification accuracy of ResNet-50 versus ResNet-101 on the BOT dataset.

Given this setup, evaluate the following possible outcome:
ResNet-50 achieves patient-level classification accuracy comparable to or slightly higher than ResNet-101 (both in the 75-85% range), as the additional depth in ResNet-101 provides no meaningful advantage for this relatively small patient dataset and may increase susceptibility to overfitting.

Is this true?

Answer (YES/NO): NO